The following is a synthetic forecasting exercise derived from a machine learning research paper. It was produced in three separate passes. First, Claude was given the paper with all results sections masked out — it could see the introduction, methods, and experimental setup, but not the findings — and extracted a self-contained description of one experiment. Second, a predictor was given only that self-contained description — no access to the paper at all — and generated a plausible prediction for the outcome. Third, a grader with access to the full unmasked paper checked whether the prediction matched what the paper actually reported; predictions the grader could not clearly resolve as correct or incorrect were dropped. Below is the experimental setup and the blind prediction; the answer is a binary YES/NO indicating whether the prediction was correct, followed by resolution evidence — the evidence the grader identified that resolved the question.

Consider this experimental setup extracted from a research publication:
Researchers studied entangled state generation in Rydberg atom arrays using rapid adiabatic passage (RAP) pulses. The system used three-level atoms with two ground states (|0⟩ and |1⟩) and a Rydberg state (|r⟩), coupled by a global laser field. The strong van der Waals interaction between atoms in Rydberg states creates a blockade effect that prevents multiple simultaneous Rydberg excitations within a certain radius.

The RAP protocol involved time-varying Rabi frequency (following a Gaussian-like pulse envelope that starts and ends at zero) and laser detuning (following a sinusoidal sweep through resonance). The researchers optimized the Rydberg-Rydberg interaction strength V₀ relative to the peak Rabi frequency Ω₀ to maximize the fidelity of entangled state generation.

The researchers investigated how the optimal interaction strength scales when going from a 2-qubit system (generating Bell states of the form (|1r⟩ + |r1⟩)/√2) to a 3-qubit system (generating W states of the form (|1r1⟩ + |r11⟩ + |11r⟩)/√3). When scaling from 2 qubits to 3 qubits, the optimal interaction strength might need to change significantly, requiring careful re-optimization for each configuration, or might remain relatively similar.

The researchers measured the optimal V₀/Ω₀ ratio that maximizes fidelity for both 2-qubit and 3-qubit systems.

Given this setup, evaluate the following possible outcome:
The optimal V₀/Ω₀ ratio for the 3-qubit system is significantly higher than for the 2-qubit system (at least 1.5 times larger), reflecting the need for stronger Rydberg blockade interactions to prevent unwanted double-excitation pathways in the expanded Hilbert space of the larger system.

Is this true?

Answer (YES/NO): NO